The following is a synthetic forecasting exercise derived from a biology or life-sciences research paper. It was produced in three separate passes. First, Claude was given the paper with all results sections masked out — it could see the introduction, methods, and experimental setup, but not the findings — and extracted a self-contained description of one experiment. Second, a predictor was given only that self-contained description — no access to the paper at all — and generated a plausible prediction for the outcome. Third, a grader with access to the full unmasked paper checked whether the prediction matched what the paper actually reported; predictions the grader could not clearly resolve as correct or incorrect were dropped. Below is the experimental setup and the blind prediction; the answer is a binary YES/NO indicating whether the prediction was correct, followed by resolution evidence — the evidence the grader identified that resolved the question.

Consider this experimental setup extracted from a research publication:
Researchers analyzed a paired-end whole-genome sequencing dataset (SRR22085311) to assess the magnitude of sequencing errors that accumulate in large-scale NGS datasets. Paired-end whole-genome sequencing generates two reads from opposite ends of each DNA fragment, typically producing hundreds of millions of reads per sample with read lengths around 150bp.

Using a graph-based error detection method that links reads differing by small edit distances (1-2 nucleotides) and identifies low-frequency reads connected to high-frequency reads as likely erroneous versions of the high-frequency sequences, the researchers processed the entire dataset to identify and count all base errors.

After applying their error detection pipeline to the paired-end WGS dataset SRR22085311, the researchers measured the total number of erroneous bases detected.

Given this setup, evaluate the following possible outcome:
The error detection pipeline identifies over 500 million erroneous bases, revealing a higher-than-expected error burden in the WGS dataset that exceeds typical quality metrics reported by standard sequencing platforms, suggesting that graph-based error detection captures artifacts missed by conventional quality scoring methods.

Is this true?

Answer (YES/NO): NO